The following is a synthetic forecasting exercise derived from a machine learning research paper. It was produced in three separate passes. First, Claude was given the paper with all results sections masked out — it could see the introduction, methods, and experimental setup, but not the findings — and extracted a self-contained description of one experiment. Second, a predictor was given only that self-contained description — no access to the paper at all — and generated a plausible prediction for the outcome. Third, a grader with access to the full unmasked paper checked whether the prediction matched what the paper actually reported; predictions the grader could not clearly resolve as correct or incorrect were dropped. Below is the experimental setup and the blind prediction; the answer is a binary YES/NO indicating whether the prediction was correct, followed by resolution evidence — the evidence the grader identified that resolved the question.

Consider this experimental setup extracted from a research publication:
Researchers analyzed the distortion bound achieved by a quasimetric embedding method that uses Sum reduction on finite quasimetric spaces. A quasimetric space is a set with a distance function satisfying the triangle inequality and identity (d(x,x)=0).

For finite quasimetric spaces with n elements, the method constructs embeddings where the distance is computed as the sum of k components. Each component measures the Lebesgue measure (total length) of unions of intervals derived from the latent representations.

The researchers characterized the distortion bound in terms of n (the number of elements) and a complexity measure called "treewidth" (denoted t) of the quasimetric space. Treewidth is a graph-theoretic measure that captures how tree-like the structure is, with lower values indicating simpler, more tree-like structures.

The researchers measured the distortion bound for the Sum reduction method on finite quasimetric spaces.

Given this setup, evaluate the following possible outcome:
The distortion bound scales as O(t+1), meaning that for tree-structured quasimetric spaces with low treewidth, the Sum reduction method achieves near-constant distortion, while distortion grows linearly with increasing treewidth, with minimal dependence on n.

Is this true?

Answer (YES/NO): NO